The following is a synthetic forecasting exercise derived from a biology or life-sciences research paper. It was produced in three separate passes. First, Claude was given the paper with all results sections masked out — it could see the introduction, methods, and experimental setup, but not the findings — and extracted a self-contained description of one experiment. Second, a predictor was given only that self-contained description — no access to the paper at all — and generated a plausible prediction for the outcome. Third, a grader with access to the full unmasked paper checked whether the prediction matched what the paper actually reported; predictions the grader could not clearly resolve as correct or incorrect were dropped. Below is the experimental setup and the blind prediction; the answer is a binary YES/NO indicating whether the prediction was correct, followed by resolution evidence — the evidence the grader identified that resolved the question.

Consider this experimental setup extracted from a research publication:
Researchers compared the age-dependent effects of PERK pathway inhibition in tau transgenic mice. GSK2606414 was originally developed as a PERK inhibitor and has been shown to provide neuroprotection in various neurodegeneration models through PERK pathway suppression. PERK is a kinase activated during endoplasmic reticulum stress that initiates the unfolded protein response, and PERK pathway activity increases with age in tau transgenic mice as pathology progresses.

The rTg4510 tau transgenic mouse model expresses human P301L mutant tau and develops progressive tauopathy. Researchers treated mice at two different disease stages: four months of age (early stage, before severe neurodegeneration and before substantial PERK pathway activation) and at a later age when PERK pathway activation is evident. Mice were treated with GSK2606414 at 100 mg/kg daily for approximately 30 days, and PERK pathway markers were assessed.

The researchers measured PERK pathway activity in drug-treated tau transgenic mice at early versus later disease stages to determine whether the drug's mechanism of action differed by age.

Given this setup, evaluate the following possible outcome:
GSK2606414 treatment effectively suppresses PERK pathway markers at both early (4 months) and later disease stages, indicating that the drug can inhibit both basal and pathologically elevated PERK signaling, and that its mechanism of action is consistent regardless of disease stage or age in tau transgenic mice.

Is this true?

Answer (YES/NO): NO